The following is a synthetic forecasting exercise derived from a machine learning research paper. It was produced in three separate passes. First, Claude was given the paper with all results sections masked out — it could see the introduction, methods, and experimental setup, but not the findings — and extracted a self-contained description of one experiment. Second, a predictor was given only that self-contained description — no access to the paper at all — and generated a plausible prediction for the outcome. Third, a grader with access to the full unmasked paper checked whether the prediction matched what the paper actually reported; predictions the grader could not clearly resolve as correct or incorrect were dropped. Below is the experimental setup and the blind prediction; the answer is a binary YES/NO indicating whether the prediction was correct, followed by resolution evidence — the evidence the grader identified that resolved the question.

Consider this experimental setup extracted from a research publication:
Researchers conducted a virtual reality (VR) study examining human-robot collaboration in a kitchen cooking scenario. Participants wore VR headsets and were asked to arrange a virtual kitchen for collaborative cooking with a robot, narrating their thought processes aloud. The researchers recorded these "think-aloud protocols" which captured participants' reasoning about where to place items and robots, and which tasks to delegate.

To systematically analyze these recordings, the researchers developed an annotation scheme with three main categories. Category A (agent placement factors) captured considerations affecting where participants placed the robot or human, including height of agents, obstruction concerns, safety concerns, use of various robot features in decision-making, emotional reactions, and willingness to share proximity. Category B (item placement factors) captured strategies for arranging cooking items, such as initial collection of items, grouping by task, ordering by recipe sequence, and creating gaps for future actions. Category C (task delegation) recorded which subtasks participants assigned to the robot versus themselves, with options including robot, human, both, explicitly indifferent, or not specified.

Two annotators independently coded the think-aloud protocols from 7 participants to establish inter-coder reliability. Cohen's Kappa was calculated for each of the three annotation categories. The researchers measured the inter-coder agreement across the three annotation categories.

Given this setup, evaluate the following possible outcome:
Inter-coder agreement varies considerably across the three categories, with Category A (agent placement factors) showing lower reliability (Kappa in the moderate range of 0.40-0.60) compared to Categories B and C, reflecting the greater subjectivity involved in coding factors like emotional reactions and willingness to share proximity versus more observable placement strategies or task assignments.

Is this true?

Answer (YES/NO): NO